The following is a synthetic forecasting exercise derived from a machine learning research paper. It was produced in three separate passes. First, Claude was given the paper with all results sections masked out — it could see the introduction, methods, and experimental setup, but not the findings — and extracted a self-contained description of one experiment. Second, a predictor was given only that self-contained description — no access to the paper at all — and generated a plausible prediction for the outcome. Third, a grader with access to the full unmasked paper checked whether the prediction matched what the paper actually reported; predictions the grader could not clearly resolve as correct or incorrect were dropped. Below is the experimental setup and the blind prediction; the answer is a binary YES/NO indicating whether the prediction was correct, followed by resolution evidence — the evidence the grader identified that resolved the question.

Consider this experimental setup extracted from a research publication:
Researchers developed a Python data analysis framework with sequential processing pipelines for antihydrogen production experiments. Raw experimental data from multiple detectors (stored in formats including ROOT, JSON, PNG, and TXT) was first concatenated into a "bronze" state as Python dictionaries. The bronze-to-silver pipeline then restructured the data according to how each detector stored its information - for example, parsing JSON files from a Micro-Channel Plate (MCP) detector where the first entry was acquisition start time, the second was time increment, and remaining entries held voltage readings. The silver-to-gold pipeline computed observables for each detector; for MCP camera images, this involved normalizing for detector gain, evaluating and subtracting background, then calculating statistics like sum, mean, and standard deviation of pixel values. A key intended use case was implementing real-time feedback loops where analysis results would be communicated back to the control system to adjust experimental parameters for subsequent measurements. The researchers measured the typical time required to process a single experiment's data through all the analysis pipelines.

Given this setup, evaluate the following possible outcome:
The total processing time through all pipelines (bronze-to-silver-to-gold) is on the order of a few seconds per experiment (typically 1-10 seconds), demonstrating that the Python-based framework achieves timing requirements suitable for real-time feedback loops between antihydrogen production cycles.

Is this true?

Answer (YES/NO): YES